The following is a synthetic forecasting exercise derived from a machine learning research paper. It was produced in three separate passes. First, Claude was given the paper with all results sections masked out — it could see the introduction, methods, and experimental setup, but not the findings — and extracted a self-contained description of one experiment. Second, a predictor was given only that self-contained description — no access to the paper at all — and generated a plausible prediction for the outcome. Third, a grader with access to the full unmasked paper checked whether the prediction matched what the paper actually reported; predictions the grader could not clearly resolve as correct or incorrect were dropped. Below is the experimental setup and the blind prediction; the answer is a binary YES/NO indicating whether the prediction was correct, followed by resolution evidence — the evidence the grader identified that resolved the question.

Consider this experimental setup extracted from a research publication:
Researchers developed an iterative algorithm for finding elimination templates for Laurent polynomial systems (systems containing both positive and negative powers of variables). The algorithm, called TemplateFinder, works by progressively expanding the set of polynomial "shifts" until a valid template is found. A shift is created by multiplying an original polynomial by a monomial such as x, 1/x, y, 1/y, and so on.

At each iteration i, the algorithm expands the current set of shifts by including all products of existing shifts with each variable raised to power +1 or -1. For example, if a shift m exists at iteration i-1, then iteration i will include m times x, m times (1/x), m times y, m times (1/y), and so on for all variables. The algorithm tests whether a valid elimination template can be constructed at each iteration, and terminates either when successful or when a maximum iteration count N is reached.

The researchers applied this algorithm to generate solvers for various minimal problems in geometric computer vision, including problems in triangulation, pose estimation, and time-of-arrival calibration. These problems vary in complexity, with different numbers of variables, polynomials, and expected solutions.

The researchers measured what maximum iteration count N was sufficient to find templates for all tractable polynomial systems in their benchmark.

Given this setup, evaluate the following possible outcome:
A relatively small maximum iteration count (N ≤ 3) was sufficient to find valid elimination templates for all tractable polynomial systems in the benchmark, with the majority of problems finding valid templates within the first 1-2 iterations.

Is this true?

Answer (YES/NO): NO